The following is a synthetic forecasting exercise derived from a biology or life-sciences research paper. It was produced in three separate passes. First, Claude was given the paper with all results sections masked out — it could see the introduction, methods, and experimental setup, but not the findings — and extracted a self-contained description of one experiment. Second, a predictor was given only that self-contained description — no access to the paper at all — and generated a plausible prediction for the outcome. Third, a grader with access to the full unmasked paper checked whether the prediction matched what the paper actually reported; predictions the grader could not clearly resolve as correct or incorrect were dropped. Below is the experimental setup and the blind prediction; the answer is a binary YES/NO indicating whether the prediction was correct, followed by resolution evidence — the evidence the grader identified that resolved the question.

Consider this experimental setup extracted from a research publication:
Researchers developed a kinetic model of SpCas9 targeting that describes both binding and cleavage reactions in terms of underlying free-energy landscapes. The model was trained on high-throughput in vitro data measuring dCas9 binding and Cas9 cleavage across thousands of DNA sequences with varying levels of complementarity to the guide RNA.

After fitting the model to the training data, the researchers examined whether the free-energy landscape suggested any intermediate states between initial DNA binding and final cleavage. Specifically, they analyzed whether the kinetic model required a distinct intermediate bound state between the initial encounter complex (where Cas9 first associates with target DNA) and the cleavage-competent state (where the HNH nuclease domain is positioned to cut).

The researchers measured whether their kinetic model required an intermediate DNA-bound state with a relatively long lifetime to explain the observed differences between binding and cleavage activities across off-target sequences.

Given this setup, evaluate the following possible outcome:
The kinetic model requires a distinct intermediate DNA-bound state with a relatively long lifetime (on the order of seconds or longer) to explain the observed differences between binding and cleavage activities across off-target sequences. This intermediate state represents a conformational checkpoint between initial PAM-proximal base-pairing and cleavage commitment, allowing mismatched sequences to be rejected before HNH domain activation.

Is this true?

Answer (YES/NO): YES